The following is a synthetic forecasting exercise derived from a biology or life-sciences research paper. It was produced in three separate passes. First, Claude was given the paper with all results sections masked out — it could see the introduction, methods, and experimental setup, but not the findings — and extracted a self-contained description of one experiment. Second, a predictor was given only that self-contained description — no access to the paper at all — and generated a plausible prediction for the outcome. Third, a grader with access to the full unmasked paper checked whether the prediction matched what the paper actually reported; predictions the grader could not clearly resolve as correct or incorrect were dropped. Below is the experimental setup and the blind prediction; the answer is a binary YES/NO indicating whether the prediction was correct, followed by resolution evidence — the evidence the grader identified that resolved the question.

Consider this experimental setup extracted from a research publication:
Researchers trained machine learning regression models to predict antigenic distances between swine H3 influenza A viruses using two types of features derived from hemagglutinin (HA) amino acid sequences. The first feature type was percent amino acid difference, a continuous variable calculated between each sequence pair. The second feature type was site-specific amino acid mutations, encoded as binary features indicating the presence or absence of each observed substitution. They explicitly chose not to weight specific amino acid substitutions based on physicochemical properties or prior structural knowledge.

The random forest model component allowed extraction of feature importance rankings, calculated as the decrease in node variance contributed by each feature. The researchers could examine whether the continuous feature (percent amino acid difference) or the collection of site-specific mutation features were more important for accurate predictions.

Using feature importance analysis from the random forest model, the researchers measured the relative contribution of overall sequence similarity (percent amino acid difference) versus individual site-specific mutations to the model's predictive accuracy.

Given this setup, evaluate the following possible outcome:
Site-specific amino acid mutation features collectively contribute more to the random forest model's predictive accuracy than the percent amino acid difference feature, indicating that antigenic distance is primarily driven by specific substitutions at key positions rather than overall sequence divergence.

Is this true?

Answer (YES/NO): YES